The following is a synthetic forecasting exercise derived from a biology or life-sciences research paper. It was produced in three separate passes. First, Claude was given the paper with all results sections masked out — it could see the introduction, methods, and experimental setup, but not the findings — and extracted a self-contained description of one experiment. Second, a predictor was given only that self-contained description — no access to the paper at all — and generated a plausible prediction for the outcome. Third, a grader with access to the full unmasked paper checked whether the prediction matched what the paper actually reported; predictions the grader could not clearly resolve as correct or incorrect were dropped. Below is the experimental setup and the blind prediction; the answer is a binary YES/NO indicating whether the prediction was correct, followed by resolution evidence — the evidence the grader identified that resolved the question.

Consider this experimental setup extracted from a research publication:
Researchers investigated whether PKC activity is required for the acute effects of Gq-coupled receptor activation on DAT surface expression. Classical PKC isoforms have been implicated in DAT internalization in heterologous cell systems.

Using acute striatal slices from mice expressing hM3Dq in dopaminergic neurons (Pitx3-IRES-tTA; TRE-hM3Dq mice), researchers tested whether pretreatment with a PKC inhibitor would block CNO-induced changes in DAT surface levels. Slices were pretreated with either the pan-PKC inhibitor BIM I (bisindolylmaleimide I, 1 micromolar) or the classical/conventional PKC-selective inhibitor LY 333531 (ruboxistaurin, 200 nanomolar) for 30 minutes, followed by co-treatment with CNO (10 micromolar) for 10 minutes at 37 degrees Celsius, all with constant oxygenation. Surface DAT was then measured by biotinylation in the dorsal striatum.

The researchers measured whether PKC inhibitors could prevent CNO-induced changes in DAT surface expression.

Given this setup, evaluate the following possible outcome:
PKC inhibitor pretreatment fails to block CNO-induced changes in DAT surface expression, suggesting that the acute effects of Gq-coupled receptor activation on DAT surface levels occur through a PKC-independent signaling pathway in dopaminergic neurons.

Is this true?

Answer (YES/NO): NO